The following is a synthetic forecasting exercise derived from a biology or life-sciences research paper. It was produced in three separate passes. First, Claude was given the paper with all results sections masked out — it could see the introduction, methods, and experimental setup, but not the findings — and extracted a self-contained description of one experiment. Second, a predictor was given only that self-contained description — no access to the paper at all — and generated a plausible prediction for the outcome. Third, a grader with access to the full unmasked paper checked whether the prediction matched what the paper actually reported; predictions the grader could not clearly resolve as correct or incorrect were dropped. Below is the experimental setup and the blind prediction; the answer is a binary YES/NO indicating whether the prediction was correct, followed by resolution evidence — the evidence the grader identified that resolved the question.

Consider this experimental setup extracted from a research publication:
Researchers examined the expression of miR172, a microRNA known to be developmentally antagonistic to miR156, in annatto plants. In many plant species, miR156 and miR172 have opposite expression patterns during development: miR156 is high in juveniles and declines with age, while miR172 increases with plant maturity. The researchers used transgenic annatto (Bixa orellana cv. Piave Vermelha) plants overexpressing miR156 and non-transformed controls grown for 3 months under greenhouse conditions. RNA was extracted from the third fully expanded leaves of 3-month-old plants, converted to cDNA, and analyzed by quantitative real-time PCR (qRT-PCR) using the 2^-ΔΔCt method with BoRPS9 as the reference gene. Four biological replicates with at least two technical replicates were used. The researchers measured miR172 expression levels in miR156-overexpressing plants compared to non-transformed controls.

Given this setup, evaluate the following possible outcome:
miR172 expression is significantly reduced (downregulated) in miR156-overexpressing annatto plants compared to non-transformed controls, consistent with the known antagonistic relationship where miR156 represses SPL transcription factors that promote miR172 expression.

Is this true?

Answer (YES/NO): YES